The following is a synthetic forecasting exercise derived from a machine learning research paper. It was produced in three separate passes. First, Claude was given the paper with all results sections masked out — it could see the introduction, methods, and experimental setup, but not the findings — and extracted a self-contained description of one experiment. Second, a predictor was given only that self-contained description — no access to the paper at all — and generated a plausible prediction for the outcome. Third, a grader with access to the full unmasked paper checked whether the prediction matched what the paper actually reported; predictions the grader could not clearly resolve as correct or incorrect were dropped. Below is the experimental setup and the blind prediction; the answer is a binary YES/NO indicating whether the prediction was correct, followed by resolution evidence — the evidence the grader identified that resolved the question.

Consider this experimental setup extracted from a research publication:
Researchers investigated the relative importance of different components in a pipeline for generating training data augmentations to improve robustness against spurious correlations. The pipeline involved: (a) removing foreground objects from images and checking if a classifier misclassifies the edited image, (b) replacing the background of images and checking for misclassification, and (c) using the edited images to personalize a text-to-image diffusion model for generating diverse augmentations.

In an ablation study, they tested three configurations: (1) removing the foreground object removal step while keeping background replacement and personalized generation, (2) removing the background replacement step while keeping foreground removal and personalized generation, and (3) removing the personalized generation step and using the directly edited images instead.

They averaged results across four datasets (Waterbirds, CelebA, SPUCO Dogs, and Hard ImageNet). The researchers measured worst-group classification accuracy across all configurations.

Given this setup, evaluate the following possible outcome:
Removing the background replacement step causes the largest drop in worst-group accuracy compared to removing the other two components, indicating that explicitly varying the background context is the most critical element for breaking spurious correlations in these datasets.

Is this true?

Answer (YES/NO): NO